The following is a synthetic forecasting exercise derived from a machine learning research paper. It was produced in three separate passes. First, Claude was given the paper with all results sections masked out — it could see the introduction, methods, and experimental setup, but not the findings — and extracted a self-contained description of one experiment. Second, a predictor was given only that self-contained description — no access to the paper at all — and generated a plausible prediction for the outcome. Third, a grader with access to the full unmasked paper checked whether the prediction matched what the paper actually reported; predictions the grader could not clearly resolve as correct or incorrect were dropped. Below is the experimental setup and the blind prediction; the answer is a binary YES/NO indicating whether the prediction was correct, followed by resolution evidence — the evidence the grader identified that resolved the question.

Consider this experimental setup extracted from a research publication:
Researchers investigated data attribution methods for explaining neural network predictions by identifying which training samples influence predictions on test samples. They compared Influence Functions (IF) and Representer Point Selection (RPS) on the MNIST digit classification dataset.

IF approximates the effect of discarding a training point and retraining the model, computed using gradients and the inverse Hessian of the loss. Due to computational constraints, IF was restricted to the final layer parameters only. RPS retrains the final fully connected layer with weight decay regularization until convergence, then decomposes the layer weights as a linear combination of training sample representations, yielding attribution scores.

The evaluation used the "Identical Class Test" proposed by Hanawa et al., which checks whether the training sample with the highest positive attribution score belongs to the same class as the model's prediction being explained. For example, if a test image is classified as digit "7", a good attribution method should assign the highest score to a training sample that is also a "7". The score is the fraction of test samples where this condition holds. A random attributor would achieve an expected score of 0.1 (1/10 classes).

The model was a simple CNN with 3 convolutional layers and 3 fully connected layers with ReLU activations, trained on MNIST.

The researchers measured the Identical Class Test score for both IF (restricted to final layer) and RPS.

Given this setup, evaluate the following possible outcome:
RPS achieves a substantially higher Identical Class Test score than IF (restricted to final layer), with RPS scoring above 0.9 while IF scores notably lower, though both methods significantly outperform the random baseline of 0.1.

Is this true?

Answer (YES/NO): NO